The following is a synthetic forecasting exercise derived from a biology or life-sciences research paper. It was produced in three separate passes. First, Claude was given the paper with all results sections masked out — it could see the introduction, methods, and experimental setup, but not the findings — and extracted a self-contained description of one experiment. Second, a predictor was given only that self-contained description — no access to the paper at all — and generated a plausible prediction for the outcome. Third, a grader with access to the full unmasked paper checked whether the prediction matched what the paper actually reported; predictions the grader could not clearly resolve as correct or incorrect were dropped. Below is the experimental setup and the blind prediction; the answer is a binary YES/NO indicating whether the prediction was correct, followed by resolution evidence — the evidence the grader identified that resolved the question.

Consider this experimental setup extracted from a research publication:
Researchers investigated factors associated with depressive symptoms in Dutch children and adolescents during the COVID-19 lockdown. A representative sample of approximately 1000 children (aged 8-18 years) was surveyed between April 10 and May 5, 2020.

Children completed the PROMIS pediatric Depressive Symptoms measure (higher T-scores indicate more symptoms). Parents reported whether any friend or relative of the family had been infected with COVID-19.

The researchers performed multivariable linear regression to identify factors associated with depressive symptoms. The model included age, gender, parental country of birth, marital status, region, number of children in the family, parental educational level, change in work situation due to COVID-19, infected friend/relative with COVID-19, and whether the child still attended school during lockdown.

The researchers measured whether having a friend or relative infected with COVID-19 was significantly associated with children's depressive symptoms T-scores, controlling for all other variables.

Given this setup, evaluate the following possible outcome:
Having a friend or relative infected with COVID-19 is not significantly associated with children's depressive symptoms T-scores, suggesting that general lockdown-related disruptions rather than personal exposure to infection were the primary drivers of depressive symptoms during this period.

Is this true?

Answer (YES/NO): YES